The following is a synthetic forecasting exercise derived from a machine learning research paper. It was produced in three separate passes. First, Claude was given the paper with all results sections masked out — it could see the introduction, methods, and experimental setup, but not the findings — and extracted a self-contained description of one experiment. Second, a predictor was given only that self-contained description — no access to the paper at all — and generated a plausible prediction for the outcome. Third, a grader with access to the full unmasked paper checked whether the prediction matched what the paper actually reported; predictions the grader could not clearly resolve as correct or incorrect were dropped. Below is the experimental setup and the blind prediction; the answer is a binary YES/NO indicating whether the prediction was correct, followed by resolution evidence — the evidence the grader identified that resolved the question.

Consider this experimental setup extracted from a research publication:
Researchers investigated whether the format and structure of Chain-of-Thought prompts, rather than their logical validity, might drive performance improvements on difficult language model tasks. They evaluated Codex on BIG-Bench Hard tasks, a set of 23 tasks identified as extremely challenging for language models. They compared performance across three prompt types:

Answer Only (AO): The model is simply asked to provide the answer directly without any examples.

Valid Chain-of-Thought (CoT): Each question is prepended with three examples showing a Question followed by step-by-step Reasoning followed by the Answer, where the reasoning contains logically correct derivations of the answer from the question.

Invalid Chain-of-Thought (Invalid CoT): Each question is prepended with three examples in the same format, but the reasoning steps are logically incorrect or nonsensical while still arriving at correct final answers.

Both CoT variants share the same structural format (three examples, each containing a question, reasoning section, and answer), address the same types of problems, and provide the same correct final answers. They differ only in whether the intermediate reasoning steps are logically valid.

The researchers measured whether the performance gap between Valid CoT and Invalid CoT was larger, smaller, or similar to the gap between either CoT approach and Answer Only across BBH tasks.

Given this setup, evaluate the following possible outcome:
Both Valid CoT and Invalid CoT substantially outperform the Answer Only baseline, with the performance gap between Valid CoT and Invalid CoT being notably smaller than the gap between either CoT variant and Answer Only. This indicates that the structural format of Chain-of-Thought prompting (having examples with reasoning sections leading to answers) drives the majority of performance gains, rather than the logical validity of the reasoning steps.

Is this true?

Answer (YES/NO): YES